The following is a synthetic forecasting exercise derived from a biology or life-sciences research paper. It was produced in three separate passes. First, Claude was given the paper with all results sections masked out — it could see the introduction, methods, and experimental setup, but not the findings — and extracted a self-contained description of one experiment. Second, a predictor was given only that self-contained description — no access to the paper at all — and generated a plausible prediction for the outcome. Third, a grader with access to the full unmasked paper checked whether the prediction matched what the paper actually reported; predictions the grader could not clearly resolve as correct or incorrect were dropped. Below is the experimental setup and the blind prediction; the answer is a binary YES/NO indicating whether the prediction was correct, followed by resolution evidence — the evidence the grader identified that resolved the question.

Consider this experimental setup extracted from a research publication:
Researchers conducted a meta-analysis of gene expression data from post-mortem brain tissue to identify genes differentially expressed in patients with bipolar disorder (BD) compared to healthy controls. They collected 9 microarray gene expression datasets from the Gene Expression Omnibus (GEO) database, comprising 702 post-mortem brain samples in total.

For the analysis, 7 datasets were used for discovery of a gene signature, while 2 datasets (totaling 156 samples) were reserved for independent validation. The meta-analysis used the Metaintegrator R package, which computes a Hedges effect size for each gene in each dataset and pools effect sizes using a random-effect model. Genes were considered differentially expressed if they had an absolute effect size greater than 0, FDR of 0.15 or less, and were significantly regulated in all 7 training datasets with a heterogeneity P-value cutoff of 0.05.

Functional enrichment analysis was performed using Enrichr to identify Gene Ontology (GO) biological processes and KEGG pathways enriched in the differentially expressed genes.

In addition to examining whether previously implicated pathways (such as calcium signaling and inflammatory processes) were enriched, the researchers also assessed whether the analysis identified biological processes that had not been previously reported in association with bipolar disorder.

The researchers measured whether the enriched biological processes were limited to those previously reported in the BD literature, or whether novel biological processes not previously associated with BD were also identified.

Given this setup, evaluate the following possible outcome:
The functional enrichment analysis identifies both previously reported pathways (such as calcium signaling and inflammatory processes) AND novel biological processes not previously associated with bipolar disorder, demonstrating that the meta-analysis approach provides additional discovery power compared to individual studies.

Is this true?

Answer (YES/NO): YES